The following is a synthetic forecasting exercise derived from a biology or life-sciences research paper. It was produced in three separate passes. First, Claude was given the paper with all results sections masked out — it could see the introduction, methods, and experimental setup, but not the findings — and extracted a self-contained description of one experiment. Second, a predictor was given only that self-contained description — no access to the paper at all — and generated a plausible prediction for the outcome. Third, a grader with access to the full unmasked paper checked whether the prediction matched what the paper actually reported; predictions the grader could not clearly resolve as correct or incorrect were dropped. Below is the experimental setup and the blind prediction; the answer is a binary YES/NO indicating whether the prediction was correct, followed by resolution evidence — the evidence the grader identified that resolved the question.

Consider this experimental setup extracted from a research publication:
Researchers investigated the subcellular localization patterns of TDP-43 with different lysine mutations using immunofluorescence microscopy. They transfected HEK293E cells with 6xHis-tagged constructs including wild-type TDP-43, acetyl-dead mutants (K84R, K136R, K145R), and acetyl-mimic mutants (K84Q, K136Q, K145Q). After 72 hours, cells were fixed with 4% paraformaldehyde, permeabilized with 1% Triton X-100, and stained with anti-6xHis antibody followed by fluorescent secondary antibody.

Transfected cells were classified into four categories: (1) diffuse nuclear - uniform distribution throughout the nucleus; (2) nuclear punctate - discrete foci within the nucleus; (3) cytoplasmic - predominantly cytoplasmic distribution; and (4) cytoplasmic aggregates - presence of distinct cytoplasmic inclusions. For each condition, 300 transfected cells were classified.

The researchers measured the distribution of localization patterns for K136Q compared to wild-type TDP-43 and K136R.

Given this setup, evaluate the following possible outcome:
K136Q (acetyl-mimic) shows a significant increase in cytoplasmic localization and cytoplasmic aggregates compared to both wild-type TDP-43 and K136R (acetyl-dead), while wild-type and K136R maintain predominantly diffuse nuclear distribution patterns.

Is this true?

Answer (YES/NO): NO